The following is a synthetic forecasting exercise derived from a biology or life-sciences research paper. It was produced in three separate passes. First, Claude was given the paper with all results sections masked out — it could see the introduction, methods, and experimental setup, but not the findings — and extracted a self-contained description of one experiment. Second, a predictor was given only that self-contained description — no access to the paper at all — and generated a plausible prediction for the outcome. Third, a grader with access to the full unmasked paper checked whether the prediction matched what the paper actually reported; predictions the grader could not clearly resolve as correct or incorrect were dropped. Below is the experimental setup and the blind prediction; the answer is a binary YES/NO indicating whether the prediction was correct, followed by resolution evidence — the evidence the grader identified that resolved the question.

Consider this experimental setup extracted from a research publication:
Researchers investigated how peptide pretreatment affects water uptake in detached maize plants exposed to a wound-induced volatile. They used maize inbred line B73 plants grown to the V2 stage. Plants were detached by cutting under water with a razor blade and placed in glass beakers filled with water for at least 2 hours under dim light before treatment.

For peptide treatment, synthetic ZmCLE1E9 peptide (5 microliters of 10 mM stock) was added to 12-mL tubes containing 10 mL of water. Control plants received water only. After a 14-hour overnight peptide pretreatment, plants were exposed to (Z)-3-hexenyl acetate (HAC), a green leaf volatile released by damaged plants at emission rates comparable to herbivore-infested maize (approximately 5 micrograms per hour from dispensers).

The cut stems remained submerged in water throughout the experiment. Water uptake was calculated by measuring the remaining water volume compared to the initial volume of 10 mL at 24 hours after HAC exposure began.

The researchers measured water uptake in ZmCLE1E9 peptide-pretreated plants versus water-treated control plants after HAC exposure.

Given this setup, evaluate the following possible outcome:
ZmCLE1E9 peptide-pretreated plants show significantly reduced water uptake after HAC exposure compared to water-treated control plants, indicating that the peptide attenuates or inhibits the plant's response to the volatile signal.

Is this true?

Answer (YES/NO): YES